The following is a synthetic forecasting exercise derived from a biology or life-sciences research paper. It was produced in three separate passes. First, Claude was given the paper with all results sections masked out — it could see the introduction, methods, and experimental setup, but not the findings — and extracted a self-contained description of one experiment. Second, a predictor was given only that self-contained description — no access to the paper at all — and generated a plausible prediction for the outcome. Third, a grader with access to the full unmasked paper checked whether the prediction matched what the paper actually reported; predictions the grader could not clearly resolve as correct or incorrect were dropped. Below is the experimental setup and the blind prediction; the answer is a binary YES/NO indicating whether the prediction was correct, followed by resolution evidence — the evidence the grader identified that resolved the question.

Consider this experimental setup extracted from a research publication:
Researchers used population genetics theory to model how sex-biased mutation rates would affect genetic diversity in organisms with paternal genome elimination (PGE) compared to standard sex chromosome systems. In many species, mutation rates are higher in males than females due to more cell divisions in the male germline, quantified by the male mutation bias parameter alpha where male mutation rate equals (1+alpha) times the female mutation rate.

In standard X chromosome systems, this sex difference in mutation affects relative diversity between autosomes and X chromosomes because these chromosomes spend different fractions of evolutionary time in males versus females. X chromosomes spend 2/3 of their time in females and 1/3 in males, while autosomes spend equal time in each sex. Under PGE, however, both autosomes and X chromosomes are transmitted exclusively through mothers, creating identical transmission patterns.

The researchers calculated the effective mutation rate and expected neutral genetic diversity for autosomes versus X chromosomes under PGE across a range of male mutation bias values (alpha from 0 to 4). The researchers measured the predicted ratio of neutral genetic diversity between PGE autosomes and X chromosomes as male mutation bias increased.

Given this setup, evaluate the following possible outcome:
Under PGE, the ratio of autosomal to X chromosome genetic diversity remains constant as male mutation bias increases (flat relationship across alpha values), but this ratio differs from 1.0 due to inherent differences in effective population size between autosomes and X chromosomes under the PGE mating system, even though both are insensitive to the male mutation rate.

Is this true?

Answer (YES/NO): NO